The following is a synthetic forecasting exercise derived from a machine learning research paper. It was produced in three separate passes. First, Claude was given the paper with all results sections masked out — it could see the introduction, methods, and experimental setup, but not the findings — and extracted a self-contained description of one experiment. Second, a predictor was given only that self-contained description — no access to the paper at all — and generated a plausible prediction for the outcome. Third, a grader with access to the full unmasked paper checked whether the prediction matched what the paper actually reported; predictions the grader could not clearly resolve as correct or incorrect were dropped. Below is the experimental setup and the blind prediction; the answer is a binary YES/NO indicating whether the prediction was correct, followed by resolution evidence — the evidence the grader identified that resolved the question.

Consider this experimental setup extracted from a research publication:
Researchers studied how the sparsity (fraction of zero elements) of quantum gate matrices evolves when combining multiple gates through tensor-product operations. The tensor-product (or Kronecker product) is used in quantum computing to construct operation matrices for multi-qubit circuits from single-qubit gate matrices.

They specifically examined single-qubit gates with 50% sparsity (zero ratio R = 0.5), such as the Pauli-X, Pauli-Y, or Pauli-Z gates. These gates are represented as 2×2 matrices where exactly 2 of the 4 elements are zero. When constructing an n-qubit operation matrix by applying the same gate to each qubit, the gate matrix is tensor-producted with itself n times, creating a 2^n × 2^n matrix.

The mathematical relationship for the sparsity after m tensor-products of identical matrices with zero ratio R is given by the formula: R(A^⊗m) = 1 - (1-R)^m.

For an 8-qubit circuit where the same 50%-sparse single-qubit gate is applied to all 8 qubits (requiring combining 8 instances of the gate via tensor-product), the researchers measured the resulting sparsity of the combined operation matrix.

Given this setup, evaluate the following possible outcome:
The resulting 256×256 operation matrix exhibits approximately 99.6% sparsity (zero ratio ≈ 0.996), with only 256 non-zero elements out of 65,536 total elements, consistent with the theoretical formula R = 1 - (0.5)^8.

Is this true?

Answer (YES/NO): YES